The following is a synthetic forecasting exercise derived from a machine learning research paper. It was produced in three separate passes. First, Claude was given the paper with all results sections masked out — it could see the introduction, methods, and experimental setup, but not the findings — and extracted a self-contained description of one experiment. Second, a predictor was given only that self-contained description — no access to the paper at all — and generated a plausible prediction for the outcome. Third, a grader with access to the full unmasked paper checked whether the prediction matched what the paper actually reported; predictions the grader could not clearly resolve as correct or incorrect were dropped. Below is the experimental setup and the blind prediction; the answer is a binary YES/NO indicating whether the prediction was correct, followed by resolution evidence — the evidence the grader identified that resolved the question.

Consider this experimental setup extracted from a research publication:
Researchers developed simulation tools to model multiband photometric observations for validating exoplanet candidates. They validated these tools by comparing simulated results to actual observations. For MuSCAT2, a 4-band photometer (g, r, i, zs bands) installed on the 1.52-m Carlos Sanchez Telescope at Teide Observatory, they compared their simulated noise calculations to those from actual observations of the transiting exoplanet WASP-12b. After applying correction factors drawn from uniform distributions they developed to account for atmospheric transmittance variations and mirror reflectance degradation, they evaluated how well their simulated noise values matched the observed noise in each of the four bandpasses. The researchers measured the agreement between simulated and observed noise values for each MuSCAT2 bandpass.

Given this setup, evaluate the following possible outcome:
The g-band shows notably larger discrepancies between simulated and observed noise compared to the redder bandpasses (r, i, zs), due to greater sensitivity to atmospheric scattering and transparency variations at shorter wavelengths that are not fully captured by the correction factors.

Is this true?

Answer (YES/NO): NO